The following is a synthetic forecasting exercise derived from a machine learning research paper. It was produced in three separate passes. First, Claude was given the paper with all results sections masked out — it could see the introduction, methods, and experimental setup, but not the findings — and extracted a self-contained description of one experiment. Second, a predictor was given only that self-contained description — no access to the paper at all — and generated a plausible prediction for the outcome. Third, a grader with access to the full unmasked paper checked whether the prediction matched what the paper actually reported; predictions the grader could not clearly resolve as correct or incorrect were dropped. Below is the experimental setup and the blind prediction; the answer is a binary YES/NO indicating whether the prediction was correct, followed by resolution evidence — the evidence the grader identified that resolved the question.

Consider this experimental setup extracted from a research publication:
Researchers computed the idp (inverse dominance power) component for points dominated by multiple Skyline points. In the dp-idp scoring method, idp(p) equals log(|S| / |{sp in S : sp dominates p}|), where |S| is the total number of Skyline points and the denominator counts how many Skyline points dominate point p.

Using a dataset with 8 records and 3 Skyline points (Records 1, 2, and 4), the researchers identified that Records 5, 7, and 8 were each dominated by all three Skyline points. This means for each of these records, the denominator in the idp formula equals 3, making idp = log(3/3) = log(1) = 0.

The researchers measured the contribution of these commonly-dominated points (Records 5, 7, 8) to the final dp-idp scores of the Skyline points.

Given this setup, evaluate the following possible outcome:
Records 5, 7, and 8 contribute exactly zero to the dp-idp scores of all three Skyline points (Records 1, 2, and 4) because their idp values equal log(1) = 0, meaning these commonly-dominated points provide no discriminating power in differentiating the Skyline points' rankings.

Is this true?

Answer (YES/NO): YES